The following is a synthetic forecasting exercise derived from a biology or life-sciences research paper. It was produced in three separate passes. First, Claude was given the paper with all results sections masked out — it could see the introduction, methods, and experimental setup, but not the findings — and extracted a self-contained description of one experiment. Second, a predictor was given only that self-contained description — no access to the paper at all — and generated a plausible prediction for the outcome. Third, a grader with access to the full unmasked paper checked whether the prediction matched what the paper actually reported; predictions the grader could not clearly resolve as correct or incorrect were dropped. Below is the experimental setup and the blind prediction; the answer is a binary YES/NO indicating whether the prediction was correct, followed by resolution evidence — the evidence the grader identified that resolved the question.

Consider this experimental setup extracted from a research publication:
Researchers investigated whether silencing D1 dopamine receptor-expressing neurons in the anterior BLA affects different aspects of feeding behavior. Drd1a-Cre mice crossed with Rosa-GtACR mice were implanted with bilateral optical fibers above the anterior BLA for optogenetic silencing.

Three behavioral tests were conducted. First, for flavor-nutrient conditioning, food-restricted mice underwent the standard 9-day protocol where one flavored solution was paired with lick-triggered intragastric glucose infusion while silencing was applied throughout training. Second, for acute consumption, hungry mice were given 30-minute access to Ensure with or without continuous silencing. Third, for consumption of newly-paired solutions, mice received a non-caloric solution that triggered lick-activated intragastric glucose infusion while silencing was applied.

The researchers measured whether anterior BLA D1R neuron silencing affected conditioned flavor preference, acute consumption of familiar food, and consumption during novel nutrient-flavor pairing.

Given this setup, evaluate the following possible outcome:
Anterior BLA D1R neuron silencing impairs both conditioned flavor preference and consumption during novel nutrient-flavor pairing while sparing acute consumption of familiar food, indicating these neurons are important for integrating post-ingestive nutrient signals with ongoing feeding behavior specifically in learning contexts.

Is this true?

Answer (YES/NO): YES